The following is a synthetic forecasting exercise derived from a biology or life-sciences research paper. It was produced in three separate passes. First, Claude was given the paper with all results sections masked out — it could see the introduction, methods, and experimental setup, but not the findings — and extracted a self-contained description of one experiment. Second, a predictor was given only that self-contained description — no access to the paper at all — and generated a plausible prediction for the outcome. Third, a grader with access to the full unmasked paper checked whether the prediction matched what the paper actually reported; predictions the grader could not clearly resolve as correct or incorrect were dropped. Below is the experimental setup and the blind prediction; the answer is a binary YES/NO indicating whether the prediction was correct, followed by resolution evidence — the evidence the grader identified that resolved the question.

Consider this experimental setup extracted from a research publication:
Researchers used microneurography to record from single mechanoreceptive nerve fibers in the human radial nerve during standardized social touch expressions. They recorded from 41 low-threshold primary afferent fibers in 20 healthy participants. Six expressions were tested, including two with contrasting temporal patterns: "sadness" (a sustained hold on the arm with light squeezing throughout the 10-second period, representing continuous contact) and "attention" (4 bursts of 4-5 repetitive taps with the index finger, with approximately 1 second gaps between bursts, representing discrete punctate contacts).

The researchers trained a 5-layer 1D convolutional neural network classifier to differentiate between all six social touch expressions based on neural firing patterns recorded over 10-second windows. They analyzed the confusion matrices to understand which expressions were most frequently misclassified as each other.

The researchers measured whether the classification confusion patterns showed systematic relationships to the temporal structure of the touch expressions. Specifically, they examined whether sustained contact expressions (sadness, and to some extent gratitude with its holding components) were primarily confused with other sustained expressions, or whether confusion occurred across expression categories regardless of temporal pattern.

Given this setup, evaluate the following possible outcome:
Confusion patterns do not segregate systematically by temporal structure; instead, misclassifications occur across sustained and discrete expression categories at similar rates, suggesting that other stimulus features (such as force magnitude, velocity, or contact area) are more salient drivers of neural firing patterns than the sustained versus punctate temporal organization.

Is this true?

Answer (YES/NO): NO